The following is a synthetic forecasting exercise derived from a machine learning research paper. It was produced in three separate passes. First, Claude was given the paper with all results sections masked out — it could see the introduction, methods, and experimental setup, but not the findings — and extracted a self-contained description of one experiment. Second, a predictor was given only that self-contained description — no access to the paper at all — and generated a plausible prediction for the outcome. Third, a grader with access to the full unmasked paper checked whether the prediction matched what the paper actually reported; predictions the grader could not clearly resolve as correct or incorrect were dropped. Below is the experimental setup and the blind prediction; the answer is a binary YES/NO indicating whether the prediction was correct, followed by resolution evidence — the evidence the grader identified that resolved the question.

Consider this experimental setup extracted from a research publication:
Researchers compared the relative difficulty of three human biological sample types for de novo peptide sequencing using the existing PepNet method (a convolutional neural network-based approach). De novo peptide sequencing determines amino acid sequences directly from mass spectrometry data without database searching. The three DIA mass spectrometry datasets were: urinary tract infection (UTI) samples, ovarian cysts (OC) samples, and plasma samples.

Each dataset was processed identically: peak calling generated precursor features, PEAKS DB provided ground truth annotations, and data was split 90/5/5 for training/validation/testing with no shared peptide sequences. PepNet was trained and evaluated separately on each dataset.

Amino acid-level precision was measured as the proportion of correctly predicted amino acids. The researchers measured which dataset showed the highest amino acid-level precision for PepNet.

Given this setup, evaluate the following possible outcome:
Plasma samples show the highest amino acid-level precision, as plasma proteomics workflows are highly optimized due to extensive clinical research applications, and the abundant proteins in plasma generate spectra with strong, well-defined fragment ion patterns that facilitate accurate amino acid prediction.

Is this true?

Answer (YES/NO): YES